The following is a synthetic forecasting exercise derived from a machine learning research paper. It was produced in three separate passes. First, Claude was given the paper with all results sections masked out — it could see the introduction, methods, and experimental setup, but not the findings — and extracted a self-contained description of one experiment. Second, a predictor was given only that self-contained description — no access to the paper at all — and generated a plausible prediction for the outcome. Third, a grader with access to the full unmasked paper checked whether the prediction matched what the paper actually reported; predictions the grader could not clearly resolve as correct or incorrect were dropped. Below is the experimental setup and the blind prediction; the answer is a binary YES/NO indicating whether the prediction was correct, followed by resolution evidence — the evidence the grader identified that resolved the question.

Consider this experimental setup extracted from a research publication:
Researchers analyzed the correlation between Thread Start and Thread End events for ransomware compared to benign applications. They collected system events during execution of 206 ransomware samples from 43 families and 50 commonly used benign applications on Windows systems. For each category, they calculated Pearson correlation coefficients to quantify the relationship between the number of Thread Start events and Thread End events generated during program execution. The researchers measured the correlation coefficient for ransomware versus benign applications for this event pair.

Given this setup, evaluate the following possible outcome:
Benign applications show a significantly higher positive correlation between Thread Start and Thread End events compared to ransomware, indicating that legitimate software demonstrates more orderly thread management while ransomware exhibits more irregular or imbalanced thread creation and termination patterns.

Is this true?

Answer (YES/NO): NO